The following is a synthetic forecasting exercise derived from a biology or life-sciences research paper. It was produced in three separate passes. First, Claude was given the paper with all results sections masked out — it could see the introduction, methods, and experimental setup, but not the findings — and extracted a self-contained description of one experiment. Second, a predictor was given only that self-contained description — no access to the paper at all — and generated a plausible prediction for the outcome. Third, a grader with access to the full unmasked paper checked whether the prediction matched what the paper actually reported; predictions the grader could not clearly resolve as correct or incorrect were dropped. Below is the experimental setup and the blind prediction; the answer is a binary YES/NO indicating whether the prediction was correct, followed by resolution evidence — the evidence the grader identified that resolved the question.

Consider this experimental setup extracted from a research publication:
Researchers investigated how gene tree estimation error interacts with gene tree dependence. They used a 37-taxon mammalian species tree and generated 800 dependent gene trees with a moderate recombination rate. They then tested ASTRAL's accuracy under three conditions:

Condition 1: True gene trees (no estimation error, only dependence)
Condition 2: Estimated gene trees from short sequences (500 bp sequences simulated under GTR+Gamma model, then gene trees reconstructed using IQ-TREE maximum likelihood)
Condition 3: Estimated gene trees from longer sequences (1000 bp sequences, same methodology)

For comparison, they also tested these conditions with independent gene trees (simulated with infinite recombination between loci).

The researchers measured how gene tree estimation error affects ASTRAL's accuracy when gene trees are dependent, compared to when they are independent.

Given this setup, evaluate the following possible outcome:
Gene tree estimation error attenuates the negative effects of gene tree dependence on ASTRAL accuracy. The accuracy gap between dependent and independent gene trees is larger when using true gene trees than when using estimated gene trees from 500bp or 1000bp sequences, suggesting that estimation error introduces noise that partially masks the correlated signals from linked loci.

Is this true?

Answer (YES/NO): YES